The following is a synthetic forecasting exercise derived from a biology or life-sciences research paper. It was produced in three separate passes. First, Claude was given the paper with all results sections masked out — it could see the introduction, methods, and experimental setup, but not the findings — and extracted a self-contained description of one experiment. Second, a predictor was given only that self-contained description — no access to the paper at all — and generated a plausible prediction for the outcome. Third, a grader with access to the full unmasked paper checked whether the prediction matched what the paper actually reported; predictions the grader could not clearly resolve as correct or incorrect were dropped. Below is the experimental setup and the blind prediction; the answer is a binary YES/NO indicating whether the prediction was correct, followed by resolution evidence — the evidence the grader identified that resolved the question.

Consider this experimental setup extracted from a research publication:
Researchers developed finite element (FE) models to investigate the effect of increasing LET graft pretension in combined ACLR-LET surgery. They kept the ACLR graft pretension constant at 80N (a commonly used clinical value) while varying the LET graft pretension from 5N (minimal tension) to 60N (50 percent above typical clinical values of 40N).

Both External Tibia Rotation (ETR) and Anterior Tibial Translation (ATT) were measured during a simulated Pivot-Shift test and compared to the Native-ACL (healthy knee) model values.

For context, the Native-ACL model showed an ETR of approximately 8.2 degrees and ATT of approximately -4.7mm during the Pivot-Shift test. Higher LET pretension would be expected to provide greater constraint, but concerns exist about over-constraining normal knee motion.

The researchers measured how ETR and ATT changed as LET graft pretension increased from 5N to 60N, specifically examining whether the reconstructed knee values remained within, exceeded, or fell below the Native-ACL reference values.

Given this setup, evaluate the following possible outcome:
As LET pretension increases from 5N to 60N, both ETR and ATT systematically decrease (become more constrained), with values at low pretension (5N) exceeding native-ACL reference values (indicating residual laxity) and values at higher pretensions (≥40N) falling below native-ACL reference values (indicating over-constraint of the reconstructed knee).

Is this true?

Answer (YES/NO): NO